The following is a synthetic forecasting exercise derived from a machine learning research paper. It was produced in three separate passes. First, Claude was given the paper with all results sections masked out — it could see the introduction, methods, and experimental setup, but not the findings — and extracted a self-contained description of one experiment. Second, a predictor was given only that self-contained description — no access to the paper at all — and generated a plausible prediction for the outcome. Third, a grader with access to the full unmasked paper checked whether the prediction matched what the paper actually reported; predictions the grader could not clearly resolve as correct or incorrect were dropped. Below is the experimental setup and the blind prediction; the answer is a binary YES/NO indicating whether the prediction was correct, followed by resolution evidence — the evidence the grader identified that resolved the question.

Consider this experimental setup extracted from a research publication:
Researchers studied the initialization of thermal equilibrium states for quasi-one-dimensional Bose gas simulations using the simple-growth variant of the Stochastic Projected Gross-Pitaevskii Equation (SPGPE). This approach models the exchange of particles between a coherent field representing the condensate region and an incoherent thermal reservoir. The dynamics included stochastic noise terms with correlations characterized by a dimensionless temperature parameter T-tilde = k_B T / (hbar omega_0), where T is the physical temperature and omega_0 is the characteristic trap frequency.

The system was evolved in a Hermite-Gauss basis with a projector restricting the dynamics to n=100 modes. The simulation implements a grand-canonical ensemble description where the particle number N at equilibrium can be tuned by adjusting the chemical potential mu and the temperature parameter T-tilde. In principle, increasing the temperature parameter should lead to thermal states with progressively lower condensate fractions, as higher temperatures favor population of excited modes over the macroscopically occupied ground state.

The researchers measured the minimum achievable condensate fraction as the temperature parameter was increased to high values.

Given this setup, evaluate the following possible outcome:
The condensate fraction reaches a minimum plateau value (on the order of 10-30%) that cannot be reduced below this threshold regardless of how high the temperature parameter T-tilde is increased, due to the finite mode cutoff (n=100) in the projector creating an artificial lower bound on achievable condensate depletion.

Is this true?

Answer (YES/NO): NO